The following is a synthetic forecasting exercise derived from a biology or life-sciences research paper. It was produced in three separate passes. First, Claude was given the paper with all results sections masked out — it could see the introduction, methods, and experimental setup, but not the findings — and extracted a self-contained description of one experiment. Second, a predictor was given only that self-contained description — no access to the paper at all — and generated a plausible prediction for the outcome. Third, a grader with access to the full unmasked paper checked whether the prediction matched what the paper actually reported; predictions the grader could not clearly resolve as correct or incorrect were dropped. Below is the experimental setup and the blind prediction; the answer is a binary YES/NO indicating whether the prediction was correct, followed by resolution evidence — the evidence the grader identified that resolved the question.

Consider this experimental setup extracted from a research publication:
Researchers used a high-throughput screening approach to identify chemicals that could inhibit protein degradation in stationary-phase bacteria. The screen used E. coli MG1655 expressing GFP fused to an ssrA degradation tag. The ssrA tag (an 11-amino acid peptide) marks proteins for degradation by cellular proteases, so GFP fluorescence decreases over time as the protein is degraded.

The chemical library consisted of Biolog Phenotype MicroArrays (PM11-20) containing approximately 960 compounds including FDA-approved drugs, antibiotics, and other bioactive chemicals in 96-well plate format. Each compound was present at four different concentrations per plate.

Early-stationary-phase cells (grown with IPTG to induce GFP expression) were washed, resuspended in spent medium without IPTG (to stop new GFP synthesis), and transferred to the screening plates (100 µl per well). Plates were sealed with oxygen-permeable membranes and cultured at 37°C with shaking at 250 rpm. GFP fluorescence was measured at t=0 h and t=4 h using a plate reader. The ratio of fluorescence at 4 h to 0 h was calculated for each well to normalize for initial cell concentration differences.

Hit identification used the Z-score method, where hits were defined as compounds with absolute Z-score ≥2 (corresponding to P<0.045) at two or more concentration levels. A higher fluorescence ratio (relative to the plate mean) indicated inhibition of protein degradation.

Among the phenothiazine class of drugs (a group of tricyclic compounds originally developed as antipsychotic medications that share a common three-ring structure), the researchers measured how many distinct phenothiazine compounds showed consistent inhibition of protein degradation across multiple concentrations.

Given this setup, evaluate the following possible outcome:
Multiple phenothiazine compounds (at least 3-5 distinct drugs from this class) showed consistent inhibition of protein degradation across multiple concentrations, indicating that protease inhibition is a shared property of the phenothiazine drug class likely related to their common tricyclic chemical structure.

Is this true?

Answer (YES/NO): YES